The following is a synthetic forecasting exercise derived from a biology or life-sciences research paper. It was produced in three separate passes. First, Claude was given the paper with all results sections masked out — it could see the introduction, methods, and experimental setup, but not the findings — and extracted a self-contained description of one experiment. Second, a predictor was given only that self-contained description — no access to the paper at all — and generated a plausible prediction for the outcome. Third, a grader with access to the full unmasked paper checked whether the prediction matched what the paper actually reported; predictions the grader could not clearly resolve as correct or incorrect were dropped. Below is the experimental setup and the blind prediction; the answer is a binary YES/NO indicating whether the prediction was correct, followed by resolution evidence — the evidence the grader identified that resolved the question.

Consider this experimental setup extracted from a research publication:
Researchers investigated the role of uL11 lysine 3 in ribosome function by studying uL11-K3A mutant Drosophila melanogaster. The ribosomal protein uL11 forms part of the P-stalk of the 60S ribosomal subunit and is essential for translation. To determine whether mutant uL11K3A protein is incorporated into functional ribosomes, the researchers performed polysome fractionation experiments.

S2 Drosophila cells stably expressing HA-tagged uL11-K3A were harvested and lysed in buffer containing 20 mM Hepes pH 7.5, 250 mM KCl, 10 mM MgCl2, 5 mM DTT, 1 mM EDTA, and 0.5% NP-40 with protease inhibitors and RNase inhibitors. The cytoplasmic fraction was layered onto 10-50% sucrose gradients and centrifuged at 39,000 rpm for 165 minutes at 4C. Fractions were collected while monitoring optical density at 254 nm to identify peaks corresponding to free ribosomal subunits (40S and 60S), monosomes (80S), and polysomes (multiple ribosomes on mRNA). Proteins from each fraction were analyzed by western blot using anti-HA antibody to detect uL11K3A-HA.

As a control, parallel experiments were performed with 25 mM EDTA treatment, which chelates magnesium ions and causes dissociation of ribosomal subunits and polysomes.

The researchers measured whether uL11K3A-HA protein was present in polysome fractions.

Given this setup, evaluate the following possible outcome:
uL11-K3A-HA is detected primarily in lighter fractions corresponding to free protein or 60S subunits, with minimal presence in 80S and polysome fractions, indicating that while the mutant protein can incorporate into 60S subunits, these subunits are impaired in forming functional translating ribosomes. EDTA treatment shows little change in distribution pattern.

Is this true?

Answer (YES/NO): NO